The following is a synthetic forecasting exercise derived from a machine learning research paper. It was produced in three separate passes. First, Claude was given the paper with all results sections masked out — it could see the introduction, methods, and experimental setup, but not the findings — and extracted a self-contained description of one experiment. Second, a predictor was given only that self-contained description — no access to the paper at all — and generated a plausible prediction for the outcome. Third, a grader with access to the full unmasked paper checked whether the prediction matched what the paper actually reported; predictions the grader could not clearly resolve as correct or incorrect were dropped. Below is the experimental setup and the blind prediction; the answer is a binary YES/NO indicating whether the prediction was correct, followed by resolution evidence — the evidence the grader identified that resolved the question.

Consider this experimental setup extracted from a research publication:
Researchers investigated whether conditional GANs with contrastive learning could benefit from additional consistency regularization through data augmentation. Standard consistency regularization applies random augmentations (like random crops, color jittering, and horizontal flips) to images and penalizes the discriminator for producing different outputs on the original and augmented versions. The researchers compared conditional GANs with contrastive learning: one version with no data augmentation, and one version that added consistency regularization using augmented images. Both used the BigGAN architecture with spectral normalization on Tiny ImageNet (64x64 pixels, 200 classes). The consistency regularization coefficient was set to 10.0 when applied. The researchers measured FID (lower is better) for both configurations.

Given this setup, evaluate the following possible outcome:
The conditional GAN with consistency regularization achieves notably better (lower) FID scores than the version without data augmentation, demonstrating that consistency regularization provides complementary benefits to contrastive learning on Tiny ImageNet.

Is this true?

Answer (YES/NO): YES